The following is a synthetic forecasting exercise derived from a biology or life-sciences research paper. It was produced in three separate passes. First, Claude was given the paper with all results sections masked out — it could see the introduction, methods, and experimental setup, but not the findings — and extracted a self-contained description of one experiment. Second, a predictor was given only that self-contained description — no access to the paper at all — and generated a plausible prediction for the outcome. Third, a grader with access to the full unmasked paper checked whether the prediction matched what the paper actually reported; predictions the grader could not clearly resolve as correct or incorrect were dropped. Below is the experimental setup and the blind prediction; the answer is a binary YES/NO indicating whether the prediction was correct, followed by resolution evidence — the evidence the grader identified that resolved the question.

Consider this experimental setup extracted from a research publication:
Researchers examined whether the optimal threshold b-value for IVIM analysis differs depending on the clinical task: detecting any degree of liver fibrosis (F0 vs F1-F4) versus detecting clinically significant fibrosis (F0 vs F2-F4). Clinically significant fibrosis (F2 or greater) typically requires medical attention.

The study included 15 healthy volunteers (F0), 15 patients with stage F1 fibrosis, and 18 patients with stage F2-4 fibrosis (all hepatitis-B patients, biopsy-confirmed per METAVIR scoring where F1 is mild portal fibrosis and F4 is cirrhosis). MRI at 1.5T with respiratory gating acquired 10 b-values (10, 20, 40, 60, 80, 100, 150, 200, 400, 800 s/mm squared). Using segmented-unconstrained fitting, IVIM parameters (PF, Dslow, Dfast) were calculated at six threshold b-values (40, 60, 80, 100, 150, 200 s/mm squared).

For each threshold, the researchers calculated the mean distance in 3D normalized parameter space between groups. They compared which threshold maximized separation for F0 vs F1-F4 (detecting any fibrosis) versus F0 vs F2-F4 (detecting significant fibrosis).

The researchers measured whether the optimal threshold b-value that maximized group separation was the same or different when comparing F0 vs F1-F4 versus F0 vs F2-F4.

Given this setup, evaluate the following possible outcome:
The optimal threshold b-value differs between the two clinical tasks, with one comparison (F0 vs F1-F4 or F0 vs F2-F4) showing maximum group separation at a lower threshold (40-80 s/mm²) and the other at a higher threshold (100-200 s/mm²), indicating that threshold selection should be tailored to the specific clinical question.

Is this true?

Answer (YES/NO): NO